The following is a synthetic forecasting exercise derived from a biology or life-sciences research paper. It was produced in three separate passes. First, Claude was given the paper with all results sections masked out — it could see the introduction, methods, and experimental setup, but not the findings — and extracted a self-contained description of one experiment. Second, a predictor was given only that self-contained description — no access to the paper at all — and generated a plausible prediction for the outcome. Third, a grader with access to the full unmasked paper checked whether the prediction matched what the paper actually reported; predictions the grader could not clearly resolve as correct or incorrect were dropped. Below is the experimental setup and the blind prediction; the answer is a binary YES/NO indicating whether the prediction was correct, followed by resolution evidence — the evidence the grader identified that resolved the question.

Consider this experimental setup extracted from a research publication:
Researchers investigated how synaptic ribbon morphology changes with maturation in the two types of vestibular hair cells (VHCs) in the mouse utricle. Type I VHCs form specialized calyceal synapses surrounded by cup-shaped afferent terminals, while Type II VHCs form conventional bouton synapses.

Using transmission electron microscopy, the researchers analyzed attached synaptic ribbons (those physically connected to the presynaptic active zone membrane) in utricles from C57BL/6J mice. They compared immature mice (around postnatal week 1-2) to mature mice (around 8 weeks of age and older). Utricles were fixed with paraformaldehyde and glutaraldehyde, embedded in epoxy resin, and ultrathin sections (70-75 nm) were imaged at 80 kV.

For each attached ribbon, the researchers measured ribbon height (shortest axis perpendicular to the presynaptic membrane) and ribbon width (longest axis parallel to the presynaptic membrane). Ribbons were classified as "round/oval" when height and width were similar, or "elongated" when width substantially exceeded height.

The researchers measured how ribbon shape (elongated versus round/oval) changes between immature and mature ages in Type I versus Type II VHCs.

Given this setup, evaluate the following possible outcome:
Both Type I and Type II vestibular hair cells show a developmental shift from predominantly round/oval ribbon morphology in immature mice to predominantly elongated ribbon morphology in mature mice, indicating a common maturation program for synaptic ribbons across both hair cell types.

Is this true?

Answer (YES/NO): NO